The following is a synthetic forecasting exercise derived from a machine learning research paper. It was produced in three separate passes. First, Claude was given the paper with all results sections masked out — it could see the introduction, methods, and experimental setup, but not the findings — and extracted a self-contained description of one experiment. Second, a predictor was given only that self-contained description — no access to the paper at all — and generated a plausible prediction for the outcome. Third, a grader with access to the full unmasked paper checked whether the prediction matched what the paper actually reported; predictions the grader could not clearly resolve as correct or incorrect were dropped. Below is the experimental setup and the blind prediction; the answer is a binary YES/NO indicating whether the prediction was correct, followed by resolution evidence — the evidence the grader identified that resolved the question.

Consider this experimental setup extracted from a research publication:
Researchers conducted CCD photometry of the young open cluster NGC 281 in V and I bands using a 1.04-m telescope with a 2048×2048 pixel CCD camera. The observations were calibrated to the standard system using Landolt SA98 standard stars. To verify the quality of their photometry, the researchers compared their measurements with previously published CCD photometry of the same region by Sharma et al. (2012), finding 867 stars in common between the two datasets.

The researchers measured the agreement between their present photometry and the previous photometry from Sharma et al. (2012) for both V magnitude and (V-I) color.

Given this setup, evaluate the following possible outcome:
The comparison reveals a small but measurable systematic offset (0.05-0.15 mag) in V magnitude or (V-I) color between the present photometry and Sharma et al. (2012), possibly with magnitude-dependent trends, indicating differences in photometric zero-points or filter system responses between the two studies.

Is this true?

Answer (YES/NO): YES